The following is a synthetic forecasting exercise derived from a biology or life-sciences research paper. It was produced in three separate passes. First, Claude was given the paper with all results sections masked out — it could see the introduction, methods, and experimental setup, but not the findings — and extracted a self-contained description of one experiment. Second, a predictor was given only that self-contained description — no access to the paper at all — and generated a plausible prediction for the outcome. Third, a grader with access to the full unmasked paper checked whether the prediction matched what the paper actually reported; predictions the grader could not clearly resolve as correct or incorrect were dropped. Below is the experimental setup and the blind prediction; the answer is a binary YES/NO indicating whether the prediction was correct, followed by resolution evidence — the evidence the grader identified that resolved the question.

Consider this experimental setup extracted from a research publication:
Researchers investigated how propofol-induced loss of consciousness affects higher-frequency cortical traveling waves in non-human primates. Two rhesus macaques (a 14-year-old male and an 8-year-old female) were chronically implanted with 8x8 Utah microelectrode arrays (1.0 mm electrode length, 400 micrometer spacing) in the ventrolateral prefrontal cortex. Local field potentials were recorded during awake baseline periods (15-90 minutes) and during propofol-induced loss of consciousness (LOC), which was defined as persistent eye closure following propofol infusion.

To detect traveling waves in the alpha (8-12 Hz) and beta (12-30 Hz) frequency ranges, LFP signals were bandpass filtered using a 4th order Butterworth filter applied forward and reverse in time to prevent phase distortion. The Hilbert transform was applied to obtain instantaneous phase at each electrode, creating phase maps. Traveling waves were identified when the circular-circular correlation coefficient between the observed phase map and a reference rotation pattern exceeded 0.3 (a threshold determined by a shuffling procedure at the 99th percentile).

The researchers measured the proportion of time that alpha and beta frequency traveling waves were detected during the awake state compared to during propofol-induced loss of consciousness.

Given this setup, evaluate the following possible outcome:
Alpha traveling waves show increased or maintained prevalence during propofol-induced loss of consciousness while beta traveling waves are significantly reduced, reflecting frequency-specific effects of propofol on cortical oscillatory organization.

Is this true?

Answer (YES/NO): NO